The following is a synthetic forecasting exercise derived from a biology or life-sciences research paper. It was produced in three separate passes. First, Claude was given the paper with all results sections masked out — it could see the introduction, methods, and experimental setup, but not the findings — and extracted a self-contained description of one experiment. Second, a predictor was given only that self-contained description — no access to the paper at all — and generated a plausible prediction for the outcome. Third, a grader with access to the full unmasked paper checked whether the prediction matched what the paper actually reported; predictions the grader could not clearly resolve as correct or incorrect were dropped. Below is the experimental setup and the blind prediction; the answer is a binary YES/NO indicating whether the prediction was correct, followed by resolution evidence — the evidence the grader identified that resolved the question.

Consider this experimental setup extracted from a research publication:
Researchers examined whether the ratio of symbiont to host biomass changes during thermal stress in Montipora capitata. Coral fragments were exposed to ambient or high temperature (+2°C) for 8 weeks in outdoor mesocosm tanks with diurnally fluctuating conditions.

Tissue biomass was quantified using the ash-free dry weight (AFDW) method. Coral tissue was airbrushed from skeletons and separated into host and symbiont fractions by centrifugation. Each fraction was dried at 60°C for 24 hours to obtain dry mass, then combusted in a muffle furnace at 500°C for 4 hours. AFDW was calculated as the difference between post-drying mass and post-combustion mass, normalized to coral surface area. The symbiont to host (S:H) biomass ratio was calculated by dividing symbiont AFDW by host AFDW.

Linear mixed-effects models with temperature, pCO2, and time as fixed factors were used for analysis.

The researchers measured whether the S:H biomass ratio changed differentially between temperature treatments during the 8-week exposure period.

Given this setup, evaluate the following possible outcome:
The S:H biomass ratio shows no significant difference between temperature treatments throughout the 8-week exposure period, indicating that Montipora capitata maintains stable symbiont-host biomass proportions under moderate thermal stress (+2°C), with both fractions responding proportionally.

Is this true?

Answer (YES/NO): YES